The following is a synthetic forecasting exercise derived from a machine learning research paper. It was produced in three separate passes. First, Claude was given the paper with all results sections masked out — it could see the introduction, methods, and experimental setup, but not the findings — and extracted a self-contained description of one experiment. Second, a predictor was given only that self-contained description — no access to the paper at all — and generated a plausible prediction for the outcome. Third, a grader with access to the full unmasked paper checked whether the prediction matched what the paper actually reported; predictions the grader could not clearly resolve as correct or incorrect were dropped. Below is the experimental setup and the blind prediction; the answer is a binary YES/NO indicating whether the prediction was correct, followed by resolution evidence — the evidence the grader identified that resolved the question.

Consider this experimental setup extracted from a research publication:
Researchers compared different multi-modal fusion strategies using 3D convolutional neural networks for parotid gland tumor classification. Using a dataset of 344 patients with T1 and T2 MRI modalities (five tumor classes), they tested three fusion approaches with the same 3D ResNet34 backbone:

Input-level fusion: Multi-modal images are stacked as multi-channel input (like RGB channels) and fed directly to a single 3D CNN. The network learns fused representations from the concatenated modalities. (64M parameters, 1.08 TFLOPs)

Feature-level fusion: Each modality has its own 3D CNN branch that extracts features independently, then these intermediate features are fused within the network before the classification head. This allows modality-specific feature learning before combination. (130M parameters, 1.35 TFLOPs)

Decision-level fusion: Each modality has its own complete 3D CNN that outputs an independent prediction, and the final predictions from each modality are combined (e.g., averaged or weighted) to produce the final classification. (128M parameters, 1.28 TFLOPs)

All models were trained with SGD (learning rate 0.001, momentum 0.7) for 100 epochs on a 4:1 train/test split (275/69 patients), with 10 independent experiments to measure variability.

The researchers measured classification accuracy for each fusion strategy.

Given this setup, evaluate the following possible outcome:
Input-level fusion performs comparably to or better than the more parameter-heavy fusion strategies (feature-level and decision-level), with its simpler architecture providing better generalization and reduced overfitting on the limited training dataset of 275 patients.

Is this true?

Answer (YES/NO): YES